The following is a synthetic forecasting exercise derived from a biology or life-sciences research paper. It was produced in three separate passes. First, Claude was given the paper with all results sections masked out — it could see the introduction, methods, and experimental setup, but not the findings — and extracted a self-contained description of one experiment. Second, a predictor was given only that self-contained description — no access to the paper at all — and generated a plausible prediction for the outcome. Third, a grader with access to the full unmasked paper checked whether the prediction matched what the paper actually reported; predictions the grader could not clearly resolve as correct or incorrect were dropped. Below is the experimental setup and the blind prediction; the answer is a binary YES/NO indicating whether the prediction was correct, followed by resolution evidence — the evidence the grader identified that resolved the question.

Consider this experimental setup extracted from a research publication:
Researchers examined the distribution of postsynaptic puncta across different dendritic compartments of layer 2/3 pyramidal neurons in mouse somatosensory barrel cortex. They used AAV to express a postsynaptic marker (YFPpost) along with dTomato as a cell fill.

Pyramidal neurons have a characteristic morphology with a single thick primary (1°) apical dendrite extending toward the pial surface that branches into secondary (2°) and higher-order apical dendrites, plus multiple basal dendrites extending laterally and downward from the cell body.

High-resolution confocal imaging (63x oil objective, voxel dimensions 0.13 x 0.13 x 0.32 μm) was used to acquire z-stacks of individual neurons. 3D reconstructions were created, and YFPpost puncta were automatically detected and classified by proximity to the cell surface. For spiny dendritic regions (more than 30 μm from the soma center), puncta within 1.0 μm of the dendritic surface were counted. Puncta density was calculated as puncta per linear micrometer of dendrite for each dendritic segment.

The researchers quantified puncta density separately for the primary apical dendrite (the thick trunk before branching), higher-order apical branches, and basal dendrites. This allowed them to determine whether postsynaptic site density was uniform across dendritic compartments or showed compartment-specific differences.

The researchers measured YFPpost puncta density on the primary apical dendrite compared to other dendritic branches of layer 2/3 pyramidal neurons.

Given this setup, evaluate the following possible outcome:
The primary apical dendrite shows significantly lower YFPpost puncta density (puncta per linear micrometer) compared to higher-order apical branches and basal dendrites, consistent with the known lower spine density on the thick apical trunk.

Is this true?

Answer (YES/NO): NO